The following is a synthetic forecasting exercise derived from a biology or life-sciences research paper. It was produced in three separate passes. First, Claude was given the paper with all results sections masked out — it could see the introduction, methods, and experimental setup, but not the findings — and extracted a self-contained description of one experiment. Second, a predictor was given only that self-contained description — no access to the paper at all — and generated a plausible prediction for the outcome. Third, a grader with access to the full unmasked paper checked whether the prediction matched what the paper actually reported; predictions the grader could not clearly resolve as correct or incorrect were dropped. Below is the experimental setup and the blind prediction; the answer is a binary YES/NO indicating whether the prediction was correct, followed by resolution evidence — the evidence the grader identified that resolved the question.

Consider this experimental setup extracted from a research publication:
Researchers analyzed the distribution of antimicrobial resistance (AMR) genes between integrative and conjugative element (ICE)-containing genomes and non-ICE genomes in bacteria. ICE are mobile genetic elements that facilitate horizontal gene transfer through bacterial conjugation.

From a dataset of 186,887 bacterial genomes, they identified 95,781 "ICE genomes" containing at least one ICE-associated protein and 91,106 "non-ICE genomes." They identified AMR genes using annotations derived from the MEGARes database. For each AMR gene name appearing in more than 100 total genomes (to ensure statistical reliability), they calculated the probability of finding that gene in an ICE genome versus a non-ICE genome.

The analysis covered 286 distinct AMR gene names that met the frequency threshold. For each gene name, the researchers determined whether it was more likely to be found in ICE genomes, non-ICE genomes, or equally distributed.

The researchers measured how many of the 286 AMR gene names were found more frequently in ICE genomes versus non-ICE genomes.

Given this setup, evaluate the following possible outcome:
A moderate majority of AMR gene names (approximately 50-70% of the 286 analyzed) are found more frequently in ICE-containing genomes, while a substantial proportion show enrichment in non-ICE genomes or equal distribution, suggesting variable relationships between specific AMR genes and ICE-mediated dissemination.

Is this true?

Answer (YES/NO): NO